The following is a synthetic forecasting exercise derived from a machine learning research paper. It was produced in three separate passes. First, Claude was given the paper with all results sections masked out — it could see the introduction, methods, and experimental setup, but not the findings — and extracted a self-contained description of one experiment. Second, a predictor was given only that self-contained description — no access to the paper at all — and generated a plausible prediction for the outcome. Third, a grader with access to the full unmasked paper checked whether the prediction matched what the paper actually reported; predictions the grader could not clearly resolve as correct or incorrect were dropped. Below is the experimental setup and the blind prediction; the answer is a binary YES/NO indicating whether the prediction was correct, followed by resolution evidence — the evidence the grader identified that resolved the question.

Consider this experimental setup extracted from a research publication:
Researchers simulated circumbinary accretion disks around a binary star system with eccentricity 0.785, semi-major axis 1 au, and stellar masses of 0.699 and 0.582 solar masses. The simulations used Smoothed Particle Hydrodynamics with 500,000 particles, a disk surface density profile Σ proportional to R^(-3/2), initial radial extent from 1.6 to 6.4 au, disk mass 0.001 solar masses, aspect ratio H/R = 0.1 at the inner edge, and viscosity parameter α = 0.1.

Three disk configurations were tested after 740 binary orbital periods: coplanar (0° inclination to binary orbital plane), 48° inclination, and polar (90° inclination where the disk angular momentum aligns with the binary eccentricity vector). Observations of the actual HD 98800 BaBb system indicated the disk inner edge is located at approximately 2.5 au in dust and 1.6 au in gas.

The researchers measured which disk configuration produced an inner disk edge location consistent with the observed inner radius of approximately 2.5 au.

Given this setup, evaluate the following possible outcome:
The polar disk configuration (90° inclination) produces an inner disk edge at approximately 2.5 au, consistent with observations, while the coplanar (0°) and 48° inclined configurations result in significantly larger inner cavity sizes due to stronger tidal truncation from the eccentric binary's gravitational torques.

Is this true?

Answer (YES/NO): NO